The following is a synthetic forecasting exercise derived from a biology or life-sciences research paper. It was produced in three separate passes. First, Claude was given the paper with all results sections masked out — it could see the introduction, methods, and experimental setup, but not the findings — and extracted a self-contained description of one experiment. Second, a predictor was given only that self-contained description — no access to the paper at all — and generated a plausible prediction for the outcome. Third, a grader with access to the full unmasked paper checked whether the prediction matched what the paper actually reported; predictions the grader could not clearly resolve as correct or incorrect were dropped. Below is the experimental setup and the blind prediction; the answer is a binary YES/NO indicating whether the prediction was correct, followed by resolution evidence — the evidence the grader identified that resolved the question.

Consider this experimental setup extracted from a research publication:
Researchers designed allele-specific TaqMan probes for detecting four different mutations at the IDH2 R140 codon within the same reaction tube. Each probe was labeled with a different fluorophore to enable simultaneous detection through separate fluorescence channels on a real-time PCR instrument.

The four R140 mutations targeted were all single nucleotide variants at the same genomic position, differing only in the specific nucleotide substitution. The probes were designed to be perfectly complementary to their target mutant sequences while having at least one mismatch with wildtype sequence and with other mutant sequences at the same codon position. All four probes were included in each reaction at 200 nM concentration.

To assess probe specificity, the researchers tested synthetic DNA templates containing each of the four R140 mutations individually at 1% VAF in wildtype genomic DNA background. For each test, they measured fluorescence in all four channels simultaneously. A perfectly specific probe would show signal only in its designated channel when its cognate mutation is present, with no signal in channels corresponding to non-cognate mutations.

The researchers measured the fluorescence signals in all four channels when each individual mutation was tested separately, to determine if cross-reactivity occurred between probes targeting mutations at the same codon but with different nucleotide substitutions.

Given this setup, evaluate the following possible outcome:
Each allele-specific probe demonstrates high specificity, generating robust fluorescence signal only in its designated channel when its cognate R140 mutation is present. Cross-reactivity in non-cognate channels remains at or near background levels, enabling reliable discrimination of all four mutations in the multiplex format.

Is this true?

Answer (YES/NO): YES